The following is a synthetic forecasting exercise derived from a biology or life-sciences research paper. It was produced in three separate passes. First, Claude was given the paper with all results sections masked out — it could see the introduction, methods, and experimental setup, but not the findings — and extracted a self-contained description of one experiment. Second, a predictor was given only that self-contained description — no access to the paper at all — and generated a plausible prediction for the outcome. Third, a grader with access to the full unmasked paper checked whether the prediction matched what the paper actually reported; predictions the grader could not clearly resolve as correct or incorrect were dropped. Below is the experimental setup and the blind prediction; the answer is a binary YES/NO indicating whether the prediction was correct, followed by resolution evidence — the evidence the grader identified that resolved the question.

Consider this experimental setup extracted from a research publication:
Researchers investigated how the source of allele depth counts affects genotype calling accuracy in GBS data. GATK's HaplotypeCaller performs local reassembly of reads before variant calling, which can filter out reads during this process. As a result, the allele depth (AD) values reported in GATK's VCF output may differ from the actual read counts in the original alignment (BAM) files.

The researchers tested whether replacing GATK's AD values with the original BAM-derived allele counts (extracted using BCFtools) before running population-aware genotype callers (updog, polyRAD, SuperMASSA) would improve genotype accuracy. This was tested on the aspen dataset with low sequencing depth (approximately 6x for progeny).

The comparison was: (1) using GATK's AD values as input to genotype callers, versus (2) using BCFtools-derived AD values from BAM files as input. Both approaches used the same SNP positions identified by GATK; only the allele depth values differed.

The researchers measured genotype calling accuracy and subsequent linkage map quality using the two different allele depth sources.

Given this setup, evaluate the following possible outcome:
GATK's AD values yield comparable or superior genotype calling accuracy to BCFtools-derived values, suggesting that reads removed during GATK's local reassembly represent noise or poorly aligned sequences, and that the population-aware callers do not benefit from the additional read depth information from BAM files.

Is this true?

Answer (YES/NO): NO